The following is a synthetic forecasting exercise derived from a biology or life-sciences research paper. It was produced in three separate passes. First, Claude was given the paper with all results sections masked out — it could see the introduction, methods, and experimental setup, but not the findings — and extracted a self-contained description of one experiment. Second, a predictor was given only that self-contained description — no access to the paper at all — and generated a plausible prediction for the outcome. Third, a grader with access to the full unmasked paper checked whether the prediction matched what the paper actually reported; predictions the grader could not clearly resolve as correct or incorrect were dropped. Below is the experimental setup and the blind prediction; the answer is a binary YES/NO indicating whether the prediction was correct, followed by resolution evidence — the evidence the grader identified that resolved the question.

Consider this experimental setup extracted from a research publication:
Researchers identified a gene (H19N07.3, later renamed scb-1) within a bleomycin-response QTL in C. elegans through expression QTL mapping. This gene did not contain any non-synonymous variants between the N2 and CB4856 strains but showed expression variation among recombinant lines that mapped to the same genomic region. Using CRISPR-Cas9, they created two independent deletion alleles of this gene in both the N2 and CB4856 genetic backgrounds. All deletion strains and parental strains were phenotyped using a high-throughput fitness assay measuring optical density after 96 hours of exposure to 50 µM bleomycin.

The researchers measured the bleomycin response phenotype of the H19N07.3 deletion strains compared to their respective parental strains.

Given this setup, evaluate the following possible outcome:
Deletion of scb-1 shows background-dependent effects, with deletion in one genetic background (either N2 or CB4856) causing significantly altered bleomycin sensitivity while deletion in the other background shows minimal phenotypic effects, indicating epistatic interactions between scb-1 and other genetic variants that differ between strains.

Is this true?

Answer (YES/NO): NO